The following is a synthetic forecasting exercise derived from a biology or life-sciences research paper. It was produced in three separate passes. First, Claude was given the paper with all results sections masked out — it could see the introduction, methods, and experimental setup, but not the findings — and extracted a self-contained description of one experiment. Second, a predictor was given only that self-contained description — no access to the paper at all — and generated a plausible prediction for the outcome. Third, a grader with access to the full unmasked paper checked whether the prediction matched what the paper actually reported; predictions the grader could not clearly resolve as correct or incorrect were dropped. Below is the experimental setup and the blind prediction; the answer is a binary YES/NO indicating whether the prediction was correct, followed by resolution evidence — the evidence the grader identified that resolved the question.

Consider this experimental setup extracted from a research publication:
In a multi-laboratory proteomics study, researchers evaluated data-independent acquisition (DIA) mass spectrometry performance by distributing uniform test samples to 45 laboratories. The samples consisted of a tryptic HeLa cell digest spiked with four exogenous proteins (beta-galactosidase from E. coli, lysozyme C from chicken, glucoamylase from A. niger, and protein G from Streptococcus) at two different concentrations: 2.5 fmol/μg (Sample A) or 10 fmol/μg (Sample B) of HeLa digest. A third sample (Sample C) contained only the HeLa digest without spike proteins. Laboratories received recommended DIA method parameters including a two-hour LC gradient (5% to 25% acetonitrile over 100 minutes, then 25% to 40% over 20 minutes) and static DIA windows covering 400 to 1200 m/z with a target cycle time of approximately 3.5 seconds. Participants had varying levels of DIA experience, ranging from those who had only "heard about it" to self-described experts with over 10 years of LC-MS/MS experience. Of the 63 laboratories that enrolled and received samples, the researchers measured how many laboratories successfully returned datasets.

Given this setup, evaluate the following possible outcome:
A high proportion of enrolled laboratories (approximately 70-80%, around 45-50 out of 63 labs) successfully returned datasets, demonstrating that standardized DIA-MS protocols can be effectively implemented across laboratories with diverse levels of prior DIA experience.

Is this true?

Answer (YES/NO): YES